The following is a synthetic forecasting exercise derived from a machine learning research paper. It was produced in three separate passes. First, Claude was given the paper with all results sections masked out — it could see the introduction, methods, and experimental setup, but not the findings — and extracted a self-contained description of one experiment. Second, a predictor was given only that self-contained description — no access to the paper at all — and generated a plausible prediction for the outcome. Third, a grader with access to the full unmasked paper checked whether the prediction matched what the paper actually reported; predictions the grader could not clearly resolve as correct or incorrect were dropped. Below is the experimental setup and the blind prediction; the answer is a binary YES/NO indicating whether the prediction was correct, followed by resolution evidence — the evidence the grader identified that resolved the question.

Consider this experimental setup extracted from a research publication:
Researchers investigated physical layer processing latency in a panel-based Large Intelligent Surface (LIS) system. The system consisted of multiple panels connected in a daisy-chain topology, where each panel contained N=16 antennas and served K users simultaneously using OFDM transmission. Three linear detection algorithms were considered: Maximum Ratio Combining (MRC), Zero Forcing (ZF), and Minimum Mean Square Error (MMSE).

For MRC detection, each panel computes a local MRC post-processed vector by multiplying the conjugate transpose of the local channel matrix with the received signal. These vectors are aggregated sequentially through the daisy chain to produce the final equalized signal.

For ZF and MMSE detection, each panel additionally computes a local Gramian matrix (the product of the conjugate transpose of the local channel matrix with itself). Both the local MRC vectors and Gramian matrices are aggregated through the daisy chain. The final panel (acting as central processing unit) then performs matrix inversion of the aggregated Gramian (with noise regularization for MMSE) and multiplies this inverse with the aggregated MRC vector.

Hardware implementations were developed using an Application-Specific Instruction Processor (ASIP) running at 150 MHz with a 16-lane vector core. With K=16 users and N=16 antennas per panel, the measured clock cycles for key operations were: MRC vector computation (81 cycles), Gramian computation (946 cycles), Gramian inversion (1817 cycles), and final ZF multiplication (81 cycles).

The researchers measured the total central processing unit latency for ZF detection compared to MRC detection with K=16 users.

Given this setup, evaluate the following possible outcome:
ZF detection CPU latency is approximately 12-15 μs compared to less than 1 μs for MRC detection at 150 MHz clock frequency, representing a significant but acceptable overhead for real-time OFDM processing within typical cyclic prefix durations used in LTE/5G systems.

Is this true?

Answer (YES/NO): NO